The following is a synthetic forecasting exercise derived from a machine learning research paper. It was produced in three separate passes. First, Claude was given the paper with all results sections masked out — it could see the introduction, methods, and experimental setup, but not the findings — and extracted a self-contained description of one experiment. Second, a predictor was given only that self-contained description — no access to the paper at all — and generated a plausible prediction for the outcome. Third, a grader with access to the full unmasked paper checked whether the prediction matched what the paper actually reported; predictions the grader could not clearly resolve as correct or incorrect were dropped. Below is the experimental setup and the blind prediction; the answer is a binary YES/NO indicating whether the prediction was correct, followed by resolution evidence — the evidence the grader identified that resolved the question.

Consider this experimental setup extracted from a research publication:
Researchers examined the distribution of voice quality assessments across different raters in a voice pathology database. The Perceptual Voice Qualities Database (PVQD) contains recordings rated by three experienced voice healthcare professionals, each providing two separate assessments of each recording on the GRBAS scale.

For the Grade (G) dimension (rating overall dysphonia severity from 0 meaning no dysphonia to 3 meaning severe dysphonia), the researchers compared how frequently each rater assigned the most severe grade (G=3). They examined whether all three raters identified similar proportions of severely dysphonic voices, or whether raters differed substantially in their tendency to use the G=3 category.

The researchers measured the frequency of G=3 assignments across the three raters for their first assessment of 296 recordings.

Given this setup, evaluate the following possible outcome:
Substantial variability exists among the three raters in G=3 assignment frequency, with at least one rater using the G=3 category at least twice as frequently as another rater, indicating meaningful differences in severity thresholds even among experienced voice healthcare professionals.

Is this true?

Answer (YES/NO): YES